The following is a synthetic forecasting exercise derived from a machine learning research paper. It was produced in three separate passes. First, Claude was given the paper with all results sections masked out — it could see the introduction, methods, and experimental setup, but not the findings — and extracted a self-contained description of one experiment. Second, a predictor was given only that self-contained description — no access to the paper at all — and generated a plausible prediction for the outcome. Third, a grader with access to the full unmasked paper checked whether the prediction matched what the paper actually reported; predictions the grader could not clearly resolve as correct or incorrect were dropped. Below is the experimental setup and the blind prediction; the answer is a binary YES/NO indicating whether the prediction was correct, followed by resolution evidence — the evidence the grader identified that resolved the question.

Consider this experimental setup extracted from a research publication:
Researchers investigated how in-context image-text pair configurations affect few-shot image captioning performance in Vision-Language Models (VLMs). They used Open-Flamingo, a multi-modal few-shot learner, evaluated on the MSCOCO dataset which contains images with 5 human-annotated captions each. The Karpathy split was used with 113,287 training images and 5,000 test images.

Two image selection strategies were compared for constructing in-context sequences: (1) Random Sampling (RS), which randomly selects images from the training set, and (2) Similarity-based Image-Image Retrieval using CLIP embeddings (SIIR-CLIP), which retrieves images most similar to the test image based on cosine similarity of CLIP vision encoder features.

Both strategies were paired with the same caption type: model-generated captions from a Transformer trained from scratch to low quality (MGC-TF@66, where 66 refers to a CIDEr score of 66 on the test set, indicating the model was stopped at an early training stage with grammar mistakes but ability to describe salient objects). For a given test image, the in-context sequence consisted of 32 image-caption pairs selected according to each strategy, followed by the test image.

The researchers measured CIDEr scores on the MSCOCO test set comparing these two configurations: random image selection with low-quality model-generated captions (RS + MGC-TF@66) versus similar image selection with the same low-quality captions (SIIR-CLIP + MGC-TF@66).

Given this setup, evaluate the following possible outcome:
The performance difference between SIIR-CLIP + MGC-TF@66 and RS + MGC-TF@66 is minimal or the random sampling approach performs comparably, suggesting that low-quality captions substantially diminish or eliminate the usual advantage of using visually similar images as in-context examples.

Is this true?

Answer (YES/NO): NO